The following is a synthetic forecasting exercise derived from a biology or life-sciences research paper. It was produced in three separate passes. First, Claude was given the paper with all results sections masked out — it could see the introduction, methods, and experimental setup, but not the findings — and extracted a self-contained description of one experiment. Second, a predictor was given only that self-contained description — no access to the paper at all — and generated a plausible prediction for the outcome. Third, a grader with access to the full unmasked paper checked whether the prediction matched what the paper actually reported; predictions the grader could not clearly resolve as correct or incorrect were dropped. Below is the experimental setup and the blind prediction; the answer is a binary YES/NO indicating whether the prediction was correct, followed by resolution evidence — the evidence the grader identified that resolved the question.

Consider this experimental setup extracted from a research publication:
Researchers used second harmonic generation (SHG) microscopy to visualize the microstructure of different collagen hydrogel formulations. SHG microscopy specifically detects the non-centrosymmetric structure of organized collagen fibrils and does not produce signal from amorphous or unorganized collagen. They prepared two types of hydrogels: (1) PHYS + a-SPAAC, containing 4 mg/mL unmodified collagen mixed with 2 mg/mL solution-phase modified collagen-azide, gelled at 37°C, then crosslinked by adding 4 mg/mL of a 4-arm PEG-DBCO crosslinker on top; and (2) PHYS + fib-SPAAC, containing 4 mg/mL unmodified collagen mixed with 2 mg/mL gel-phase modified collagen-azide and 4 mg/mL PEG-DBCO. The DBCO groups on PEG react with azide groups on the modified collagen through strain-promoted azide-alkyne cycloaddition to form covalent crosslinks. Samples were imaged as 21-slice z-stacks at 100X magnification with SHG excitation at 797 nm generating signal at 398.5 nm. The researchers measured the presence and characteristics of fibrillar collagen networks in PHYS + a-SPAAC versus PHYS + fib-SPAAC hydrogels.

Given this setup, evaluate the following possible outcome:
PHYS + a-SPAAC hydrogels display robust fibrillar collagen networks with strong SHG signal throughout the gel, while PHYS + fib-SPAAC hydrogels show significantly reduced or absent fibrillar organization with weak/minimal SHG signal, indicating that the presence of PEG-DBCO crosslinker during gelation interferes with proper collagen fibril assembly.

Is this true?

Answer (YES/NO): NO